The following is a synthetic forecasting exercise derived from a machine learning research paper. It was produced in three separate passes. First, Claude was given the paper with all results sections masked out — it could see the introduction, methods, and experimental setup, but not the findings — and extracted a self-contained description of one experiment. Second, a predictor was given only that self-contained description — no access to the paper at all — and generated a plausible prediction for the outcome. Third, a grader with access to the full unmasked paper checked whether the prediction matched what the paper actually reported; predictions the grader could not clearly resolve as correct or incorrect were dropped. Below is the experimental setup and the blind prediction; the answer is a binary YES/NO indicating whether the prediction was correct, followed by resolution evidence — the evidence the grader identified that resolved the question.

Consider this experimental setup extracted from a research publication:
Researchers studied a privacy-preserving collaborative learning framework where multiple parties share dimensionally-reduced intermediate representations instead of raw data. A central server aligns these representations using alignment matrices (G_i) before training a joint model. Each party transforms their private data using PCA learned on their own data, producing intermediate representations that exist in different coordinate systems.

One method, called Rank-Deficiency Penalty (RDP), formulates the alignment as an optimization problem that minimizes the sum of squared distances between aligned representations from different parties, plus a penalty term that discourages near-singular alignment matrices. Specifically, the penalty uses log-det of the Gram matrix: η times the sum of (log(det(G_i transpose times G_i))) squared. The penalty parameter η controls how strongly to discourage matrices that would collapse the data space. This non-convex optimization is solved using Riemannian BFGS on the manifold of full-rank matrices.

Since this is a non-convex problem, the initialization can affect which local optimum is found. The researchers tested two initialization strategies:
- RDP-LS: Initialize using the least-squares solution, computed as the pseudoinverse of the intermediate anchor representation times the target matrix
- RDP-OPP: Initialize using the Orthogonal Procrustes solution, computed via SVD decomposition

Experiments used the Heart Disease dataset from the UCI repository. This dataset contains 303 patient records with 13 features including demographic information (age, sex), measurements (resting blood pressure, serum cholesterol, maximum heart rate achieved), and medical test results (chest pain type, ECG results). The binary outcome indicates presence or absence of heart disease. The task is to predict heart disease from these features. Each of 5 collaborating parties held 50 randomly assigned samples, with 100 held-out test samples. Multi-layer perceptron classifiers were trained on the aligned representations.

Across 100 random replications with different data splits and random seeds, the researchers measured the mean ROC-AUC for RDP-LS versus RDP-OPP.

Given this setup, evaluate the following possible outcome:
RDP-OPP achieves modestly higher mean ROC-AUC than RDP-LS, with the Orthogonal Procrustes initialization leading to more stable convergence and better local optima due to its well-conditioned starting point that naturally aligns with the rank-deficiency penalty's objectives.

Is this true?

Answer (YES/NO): NO